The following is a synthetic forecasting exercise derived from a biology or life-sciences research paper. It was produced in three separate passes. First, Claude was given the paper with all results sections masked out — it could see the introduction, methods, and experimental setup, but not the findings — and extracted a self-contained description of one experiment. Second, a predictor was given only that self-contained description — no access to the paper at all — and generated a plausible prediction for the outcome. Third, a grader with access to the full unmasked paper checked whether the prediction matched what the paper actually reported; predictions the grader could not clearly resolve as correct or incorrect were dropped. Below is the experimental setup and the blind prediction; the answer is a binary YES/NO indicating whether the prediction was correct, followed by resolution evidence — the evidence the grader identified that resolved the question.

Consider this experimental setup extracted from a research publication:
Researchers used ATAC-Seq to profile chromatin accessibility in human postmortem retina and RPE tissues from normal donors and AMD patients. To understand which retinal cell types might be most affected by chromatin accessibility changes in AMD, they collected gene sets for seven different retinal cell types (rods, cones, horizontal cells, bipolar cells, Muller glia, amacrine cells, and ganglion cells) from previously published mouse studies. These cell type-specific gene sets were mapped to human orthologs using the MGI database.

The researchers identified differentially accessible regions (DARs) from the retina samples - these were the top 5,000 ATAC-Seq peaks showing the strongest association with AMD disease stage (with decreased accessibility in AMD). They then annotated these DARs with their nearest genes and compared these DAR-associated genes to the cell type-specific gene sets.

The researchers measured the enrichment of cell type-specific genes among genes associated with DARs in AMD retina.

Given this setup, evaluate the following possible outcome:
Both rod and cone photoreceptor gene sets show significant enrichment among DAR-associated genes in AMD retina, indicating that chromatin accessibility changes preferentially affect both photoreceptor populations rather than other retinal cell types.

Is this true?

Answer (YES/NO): NO